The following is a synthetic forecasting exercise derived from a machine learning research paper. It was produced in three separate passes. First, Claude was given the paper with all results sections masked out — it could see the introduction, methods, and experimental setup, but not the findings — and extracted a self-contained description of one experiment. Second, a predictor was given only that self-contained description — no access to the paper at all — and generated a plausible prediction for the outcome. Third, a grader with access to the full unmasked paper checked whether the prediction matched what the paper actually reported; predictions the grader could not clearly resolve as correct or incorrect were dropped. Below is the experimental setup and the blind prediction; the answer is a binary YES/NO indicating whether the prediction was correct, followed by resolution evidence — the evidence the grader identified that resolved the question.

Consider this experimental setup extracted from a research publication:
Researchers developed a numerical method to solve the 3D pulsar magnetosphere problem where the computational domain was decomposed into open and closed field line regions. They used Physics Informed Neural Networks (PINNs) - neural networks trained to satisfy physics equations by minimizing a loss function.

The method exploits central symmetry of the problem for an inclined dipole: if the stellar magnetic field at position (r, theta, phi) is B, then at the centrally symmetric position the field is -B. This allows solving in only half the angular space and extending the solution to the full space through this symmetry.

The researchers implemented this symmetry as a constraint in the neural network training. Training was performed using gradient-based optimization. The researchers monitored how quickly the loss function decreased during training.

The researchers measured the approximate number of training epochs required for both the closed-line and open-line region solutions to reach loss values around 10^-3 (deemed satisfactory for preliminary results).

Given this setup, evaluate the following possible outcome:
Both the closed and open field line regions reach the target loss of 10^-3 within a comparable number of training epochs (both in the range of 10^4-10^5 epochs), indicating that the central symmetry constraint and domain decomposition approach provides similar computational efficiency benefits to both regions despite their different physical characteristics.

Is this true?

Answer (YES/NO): NO